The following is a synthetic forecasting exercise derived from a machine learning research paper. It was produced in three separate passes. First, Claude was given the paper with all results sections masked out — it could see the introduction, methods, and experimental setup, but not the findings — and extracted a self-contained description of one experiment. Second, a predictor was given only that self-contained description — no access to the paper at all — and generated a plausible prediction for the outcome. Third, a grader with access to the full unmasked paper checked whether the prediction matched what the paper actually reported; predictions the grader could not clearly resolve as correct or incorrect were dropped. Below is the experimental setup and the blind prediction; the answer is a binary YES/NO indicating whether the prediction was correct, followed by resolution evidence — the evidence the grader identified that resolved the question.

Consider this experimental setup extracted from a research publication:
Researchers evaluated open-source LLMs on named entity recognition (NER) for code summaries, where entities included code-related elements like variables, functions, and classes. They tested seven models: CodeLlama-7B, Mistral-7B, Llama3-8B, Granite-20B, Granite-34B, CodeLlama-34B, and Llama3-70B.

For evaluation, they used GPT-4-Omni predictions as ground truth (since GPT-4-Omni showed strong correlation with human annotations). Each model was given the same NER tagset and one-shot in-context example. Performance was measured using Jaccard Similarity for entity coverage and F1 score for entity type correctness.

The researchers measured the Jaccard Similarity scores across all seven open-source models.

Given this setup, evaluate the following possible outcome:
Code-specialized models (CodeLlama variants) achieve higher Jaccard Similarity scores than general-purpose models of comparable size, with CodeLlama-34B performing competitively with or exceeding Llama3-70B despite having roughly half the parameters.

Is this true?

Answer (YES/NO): NO